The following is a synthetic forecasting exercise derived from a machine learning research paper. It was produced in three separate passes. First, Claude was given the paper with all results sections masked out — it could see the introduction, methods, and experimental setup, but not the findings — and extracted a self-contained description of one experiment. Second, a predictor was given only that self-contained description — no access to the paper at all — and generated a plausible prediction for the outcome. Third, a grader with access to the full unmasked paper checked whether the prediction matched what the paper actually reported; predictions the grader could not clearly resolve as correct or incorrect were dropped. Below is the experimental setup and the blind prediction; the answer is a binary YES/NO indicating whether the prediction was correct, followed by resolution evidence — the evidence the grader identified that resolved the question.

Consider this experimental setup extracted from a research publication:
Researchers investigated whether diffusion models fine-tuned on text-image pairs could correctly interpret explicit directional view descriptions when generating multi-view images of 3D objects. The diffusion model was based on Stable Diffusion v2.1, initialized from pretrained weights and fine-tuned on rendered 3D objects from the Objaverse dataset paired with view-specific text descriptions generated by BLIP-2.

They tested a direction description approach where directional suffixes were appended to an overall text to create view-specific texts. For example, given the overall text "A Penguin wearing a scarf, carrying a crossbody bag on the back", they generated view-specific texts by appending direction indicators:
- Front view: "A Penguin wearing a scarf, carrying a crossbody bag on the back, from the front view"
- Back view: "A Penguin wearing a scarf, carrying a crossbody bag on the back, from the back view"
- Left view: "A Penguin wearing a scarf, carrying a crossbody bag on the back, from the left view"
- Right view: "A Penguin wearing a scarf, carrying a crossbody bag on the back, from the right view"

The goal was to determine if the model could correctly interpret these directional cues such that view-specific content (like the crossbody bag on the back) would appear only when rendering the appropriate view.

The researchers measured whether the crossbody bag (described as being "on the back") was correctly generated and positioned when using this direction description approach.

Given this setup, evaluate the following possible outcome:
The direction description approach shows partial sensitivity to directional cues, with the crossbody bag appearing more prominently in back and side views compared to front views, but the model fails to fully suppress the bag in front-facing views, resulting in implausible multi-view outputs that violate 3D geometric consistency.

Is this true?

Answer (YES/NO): NO